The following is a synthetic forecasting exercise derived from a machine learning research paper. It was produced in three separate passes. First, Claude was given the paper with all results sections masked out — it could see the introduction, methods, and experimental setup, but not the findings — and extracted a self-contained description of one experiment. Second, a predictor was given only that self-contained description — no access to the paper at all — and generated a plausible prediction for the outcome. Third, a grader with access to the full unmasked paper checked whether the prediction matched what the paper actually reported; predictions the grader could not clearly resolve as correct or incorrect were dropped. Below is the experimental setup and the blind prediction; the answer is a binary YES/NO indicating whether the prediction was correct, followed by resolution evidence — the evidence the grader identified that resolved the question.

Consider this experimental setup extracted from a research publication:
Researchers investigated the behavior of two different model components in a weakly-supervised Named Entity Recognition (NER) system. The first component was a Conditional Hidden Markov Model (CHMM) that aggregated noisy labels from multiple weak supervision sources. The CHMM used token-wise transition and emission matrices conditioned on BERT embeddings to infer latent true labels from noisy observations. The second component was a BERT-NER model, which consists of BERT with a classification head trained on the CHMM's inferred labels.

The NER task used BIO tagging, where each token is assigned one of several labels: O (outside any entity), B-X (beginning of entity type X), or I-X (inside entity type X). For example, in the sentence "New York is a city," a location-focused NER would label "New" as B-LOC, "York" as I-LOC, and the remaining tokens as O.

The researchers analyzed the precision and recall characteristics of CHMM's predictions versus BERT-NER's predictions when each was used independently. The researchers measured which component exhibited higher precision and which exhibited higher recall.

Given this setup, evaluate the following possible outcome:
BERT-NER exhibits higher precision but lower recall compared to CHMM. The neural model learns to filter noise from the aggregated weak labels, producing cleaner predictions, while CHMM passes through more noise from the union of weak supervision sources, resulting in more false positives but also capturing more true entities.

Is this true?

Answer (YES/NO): NO